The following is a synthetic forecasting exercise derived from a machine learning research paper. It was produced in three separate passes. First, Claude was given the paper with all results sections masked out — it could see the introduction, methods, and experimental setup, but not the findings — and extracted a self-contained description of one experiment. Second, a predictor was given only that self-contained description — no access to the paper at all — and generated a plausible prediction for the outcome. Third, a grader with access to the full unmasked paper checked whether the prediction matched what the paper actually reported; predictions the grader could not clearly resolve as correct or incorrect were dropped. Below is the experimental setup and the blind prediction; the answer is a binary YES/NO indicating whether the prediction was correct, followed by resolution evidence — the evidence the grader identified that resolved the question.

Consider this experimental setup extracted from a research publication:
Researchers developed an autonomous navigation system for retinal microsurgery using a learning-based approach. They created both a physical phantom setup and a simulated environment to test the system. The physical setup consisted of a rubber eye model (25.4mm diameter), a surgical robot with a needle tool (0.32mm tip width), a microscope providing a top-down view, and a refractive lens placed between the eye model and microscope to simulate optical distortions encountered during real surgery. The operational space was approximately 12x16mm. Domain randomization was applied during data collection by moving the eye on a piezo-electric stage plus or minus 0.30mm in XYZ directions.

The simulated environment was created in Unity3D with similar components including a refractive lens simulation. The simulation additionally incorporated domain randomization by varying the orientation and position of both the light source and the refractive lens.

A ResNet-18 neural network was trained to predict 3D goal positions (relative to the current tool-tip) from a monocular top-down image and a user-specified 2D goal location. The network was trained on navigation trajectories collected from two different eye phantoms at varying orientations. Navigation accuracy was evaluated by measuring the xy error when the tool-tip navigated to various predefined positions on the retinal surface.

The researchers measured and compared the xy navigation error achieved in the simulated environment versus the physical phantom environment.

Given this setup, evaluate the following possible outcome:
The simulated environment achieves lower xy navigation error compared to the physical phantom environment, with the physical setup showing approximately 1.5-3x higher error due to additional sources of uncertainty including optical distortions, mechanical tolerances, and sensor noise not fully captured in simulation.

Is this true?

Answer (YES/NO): NO